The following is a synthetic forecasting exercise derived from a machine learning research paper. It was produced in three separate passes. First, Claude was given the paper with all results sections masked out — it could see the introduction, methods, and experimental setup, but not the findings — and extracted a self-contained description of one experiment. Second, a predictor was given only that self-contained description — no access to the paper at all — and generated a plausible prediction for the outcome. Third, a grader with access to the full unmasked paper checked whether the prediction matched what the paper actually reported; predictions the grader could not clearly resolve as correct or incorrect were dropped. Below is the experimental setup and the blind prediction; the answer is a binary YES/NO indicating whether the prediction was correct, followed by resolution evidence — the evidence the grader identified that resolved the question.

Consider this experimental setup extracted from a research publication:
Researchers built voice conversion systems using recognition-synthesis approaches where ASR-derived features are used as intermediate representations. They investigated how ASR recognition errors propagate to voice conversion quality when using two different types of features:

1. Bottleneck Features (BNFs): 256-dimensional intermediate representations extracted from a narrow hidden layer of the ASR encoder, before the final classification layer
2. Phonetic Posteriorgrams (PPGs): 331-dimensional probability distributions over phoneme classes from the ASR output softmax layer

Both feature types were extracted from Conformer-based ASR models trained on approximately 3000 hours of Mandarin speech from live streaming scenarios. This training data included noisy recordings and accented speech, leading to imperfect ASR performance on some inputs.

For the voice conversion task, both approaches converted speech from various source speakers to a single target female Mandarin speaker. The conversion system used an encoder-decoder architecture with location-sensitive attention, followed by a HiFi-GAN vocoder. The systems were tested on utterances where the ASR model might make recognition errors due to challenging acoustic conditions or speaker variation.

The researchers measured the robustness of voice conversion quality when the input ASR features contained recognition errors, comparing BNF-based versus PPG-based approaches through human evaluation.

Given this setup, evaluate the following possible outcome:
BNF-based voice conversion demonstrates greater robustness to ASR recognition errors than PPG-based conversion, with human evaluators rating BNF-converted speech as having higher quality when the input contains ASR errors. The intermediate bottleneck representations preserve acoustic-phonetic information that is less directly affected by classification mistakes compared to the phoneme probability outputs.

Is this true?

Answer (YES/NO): YES